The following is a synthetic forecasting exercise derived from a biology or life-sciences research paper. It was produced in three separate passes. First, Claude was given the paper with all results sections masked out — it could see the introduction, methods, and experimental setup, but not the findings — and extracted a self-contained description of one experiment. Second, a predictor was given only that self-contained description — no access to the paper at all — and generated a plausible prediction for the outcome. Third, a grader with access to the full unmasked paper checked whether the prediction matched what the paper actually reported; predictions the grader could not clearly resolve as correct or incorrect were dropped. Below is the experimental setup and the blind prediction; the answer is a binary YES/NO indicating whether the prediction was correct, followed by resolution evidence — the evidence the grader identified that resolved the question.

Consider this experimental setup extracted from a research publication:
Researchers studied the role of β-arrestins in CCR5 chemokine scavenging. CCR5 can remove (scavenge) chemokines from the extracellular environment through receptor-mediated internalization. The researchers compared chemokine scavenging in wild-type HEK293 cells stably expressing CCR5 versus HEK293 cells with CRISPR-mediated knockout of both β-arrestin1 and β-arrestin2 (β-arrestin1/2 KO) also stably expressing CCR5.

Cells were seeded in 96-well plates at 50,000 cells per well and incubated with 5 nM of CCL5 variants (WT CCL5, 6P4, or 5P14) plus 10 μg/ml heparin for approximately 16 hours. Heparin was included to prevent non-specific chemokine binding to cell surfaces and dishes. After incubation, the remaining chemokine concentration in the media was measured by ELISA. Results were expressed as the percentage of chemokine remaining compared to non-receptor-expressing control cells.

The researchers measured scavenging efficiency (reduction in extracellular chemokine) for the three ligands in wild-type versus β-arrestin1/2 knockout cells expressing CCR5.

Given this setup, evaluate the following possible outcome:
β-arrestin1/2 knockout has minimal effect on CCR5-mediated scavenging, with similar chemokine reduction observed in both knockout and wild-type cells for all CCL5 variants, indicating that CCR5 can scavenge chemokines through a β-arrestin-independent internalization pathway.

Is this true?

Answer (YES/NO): NO